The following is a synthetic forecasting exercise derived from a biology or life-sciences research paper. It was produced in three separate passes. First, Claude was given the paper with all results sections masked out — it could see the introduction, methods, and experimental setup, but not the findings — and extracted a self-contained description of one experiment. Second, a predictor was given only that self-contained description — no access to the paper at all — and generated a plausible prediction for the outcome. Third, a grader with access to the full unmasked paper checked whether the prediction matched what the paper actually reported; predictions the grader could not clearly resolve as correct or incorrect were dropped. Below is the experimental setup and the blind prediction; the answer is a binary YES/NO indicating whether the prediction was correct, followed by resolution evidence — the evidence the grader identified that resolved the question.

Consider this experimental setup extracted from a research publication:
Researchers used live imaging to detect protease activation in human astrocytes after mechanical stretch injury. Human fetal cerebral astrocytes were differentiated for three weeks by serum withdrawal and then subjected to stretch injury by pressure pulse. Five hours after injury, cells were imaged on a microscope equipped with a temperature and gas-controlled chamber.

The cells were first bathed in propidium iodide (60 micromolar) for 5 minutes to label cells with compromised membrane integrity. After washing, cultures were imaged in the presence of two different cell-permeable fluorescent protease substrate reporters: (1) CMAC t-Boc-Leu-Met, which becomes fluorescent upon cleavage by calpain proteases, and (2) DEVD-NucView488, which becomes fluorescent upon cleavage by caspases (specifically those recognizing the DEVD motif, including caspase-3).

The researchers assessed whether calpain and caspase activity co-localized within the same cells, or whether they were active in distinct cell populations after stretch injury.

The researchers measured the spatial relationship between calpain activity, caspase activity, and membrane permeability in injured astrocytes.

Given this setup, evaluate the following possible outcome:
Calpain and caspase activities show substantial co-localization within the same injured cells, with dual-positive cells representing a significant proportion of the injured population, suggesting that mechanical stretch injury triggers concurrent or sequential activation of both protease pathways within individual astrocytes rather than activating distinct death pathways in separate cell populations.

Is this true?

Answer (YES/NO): NO